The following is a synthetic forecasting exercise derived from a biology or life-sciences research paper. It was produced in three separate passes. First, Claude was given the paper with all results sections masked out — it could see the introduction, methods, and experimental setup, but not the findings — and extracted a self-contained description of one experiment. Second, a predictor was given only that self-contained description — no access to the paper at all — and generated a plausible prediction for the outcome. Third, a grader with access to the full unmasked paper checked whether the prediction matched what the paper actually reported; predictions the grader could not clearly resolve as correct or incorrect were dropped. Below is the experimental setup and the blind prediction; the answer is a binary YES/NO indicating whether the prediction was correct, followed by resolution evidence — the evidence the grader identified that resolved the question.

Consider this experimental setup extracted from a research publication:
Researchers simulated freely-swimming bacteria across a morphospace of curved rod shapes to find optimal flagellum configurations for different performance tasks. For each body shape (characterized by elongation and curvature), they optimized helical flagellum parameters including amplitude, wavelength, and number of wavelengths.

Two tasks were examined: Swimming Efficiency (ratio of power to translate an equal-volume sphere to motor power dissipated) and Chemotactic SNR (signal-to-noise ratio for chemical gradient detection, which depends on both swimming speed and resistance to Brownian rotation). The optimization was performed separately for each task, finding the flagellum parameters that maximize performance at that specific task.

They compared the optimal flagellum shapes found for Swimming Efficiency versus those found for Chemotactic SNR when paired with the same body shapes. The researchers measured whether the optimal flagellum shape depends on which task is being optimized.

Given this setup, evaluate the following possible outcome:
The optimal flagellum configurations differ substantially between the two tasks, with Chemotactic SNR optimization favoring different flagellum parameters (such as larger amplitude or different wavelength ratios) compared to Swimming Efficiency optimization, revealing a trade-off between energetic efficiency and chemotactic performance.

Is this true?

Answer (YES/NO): YES